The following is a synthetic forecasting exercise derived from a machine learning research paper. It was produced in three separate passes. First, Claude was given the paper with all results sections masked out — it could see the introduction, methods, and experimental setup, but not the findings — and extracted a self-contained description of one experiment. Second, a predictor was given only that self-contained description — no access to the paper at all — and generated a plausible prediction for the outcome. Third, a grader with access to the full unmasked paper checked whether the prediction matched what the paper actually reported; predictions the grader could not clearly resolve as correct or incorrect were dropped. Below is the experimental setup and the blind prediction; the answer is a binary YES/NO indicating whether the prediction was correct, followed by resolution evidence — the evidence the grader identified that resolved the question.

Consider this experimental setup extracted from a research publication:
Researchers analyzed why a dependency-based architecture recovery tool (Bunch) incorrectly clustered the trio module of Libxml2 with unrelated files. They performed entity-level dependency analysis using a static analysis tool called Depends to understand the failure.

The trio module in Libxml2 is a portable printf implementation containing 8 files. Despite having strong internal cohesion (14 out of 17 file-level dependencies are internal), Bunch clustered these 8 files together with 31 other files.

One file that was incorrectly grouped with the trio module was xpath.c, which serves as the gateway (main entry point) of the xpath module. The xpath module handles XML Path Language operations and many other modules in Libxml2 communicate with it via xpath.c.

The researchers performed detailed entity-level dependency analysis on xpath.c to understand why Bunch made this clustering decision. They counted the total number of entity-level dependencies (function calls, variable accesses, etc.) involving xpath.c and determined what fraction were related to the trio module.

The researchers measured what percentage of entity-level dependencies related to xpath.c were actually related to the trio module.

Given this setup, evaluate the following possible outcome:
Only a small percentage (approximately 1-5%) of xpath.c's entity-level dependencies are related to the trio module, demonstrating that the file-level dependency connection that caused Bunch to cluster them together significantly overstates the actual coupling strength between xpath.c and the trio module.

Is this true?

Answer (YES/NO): NO